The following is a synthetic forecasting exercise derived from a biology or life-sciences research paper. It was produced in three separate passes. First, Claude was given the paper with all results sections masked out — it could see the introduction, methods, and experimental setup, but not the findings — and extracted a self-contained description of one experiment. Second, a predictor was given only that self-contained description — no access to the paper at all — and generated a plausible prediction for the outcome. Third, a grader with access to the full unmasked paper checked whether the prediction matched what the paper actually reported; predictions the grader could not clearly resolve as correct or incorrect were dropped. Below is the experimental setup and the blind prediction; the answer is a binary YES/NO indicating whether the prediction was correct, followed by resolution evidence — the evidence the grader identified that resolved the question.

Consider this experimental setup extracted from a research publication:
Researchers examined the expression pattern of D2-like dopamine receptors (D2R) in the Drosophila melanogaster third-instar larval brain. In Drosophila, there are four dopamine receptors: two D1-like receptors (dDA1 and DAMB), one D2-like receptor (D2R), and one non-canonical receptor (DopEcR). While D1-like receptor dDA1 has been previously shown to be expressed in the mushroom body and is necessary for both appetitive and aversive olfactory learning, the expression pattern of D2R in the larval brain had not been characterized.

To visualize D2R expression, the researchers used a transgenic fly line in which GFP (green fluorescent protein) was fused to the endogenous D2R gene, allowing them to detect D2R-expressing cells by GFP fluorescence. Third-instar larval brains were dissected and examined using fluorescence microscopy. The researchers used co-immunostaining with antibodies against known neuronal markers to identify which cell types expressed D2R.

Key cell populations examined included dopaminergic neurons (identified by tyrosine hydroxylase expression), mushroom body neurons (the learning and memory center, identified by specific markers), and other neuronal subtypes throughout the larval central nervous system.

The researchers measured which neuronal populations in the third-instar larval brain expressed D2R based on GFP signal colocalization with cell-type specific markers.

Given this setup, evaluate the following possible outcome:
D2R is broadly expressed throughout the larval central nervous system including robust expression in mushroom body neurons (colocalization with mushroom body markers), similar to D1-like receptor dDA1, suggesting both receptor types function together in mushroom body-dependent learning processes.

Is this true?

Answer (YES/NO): NO